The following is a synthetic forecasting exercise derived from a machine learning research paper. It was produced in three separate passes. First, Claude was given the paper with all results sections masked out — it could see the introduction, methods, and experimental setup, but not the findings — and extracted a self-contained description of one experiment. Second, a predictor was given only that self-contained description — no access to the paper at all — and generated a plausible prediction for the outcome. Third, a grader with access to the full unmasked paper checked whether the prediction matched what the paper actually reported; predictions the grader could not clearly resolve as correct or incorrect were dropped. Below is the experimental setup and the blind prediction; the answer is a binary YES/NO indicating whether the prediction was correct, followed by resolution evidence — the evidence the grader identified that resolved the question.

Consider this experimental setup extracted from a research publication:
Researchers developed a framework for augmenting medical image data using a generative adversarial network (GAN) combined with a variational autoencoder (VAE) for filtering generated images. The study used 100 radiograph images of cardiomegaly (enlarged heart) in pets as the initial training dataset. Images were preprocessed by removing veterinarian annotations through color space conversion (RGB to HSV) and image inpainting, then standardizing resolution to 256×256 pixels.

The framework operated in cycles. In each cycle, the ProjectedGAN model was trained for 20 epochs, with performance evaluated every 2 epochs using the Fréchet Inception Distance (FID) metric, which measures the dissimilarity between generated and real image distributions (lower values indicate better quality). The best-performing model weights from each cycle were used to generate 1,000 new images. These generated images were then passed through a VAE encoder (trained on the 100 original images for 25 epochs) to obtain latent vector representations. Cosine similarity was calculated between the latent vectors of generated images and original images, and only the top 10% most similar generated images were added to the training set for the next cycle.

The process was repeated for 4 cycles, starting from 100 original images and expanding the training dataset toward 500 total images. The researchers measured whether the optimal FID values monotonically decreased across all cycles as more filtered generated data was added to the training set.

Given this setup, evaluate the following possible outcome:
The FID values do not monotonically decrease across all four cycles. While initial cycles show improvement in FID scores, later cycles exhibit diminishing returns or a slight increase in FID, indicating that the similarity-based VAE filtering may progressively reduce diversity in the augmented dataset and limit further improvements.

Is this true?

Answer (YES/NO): YES